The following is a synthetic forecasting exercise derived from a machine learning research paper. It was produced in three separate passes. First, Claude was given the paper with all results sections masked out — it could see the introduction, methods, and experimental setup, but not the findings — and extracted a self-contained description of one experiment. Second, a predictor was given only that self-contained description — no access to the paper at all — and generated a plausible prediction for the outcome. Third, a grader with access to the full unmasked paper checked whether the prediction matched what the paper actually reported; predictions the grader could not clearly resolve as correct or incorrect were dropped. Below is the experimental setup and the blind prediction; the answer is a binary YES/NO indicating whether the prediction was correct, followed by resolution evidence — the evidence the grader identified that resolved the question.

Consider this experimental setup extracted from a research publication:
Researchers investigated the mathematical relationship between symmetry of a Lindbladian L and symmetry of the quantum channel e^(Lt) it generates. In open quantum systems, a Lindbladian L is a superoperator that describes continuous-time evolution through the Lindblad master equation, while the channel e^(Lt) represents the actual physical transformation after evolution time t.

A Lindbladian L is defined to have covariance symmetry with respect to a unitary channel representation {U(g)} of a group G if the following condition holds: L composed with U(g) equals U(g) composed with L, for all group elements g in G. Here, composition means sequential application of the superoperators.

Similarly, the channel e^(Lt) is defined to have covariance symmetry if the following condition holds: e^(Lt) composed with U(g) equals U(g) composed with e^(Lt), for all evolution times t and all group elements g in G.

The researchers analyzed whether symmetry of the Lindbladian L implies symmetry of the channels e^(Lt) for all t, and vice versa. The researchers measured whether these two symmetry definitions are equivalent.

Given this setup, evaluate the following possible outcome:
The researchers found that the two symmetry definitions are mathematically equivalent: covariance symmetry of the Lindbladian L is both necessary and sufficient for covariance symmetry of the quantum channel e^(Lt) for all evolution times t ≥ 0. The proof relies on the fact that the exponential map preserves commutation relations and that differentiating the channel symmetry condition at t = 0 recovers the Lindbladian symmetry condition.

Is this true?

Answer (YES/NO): YES